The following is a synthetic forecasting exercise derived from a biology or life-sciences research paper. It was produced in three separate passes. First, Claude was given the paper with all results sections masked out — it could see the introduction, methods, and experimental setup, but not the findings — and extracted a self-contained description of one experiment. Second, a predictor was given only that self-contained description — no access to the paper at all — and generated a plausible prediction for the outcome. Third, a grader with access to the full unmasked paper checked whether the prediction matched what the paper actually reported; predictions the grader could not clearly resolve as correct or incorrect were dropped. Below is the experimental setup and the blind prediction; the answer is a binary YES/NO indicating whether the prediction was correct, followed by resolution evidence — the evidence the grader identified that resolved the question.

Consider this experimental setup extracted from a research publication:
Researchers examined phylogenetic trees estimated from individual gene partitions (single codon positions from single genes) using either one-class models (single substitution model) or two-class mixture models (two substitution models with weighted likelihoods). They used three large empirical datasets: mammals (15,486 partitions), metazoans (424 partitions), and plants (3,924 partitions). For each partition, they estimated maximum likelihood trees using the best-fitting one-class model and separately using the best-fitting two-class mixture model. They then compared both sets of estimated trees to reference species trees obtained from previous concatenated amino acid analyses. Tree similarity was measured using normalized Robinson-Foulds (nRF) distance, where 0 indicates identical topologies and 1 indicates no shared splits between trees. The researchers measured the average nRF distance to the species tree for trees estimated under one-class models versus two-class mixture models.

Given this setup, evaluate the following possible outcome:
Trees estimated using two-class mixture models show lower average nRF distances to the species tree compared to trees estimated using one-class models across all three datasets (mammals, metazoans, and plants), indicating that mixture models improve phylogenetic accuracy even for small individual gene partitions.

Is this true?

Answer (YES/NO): YES